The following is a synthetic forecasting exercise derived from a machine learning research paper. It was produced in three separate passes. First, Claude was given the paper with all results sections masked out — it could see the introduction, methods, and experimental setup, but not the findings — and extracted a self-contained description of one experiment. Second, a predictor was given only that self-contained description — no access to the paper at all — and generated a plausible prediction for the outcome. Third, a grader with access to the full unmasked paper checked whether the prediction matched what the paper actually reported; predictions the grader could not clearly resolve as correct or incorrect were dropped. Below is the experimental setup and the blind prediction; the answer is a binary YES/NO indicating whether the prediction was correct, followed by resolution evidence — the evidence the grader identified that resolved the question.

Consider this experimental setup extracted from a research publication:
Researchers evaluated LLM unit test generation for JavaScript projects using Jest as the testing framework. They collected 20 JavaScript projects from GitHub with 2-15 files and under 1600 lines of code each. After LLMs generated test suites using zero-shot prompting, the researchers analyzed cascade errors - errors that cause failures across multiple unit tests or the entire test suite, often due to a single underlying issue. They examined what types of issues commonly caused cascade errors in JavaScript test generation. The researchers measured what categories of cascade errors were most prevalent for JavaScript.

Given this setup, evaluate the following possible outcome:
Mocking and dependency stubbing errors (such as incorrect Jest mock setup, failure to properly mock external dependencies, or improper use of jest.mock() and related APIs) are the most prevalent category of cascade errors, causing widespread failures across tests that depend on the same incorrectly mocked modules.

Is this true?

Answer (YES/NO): NO